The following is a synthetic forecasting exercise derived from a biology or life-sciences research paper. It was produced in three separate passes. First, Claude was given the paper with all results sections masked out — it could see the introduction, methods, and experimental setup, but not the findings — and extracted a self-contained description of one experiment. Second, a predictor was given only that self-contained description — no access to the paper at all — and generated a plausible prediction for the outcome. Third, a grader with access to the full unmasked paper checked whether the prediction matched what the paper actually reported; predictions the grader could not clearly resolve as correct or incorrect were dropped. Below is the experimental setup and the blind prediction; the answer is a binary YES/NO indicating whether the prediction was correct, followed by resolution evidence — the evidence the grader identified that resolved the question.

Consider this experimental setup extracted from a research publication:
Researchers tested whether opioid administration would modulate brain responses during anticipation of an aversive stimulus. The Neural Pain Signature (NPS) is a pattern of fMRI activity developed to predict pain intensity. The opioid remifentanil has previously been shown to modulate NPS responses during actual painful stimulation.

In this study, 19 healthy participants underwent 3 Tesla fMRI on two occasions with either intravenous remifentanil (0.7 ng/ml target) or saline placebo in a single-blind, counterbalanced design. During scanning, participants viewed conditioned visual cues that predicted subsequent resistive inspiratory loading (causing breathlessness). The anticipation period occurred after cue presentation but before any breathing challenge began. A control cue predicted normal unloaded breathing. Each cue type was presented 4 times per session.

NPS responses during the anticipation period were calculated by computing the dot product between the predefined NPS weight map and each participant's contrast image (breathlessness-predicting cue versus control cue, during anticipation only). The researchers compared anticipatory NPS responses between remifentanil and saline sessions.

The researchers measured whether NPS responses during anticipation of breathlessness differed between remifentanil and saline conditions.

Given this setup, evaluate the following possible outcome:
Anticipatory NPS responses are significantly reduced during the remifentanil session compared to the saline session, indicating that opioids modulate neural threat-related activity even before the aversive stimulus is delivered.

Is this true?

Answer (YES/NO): NO